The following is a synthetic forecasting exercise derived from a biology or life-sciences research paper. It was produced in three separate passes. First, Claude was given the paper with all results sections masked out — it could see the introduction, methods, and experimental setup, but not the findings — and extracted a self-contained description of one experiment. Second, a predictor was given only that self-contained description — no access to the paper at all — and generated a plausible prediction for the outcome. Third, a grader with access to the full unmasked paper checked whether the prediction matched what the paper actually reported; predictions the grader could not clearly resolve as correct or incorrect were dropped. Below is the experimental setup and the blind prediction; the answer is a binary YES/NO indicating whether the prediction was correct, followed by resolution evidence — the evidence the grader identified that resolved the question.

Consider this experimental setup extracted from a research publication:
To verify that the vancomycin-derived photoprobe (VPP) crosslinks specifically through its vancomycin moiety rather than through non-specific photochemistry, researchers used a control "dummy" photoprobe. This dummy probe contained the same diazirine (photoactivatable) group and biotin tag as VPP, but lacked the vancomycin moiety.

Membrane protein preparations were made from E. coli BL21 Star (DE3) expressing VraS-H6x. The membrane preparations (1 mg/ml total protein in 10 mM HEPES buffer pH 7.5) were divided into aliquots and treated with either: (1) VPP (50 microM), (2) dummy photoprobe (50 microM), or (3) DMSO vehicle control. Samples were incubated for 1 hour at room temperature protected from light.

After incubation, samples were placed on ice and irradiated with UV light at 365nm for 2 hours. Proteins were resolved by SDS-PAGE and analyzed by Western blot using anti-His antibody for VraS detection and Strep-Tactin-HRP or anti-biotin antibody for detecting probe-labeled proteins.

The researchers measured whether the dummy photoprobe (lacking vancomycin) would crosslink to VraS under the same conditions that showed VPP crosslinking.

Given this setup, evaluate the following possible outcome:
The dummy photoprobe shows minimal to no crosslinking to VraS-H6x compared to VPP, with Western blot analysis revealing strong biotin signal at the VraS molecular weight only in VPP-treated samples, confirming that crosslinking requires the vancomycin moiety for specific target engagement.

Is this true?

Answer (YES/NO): YES